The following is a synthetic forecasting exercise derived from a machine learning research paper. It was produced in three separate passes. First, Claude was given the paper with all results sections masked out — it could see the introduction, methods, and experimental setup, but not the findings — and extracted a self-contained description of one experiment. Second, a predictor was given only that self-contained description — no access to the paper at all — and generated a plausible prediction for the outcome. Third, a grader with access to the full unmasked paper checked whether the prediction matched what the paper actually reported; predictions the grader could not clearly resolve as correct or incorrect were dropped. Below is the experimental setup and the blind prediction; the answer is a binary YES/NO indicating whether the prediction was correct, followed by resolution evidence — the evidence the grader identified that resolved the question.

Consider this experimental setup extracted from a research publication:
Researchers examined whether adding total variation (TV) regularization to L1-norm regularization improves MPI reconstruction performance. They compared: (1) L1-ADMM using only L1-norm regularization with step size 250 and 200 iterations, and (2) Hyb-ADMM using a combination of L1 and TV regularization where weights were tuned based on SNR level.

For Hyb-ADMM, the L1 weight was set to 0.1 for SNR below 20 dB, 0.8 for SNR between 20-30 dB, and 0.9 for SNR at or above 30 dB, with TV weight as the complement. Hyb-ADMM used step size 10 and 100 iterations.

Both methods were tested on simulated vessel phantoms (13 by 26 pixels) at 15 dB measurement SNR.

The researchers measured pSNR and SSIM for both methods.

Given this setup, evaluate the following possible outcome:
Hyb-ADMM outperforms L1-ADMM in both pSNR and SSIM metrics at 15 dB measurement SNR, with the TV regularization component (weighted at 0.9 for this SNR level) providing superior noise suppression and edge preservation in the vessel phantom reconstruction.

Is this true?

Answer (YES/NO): YES